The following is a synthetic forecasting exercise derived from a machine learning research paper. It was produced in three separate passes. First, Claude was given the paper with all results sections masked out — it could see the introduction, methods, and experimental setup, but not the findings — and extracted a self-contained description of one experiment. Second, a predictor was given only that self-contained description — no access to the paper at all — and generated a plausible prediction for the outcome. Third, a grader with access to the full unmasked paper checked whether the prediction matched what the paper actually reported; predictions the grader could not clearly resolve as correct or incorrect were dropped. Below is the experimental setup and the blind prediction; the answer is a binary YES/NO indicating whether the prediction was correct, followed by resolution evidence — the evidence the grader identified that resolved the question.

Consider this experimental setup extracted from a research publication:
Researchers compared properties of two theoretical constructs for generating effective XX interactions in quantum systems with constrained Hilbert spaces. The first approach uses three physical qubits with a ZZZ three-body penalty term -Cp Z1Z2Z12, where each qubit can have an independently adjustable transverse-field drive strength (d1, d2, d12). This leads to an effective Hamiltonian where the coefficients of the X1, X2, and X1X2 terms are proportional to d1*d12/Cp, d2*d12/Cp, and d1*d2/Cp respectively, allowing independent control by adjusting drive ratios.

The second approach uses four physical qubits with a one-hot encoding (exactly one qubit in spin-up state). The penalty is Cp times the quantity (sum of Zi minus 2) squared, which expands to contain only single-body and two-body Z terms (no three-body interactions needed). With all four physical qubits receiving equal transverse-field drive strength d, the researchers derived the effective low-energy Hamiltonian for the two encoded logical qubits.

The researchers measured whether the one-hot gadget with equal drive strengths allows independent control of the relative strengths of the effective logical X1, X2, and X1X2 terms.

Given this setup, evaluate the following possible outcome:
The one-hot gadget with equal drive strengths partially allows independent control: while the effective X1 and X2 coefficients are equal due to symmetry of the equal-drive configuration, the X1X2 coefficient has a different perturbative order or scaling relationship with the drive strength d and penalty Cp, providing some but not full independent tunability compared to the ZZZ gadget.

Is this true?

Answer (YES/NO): NO